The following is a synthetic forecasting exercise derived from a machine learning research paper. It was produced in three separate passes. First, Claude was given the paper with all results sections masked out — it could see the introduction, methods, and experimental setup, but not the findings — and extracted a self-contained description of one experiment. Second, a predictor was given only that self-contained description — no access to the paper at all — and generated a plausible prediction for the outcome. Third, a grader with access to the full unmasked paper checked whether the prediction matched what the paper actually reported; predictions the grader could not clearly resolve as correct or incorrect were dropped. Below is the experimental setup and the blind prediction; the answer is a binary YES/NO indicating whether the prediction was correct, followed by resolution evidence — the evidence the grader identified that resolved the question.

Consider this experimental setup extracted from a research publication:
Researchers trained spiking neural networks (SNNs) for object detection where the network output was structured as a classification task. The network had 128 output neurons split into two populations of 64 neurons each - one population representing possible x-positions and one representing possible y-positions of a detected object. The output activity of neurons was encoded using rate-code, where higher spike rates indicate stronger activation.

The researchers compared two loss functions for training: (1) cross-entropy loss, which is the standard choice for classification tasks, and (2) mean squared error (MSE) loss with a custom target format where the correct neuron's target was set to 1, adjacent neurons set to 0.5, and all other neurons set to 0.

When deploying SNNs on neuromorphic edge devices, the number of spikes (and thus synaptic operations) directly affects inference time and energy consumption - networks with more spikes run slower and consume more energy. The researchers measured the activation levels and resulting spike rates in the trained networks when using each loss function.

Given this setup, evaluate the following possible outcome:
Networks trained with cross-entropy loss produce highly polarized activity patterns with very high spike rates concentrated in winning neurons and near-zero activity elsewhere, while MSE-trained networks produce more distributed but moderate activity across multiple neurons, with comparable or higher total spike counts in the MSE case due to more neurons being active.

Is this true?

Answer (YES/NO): NO